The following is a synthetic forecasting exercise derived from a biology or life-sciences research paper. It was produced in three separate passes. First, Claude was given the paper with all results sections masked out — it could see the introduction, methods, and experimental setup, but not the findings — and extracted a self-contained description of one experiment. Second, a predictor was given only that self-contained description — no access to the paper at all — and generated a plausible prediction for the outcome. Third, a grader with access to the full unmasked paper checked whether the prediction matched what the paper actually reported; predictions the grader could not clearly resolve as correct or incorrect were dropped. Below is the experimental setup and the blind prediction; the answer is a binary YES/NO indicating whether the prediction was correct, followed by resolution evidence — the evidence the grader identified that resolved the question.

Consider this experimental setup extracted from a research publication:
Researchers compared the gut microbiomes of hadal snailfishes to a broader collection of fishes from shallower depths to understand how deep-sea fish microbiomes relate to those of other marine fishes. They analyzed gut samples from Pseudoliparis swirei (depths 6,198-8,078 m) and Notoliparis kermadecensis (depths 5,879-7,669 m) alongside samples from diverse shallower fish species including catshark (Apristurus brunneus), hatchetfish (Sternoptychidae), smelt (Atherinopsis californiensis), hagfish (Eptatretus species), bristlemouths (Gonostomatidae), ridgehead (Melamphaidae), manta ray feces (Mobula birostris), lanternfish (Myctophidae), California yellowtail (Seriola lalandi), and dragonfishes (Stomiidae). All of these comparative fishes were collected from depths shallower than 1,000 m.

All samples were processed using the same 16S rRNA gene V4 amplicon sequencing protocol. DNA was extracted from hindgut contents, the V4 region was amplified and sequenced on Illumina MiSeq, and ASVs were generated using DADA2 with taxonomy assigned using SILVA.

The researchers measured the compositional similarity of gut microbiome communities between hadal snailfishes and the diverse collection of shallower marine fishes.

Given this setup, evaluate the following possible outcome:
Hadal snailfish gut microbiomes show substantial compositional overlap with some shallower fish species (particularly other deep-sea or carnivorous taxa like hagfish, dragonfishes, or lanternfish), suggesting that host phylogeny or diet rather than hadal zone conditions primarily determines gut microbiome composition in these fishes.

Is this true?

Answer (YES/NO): NO